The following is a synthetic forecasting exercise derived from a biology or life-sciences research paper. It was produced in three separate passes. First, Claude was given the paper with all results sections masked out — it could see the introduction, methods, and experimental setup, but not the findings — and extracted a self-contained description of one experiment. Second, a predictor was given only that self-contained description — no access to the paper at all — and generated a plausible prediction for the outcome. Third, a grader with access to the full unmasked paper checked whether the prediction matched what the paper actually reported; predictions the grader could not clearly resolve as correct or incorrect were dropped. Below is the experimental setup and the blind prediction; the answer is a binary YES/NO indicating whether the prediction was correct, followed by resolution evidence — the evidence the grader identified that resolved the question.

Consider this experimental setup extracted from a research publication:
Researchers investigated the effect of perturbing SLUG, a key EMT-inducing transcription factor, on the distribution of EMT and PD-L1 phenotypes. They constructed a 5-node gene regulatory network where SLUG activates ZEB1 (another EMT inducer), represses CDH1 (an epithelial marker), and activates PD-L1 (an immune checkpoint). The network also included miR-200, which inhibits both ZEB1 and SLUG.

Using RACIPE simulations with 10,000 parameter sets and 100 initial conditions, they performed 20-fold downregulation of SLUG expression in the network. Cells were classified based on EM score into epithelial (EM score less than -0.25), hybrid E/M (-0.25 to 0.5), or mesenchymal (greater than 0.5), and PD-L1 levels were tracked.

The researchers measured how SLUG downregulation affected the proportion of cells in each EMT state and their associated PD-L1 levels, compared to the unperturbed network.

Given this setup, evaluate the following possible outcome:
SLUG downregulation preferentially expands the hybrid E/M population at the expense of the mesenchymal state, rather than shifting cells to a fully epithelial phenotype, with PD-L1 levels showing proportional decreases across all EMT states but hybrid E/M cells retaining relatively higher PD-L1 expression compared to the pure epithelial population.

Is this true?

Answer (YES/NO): NO